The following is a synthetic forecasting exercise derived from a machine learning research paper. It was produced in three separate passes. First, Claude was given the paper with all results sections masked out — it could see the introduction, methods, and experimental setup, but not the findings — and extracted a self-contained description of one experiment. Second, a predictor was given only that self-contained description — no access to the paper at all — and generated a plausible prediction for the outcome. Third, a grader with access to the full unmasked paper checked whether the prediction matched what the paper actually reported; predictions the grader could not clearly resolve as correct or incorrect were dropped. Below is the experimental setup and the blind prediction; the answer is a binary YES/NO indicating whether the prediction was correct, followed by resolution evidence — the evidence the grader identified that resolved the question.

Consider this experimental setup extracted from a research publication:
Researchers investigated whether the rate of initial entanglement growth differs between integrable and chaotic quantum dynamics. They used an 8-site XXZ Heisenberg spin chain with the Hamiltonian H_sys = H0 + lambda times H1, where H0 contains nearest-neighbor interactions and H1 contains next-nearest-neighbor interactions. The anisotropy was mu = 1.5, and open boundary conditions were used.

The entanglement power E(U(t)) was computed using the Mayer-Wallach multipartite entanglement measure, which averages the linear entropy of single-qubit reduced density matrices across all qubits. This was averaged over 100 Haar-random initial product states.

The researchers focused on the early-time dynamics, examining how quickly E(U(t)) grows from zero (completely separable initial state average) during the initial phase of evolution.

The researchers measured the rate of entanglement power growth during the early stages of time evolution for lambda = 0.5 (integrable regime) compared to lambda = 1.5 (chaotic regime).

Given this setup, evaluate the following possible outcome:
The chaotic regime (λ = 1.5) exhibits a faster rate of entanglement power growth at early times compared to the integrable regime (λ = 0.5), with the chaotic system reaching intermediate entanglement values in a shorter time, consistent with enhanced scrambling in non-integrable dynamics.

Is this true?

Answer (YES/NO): YES